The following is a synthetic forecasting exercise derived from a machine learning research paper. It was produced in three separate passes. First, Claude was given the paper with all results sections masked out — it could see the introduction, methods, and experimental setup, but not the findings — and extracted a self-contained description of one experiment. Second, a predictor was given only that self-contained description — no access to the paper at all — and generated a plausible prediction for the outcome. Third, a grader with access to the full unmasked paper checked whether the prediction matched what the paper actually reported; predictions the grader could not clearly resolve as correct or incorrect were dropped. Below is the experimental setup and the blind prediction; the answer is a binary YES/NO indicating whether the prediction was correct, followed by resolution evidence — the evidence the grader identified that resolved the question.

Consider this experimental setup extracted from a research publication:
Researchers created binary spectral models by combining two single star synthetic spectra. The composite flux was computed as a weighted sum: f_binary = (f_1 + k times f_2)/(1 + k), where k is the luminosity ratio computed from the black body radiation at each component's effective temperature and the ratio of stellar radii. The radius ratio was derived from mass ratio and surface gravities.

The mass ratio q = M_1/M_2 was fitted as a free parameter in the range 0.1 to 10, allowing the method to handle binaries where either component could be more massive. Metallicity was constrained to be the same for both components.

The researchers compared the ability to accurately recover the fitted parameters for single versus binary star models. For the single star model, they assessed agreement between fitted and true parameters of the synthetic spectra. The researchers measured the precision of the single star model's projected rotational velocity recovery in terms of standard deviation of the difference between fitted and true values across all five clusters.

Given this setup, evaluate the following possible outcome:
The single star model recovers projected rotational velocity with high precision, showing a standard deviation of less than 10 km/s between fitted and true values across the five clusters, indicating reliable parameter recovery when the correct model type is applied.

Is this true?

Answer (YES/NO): YES